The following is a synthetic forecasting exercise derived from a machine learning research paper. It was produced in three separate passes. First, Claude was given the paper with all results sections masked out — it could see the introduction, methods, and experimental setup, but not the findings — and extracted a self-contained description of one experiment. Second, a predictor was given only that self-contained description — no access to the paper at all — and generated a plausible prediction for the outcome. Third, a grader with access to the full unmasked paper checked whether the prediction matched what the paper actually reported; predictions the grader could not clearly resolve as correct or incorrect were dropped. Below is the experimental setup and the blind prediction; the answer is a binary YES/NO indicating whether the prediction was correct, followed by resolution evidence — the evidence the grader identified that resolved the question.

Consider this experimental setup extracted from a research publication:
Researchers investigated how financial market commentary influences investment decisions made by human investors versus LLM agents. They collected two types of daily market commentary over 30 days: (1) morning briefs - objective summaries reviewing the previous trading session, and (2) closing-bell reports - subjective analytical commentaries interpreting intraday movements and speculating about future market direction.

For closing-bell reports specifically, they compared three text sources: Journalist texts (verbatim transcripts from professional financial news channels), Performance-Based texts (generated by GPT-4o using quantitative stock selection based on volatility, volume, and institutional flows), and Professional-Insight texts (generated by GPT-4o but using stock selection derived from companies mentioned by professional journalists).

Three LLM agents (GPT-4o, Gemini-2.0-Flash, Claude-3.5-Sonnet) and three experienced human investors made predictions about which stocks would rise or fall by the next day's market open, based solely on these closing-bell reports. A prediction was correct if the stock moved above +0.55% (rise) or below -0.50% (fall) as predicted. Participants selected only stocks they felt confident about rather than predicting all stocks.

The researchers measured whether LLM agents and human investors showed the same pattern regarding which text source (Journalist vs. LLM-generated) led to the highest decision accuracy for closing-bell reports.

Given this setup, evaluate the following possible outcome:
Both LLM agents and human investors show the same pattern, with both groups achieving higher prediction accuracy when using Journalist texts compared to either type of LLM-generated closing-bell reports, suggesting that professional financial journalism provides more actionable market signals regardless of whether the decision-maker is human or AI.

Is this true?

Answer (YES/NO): NO